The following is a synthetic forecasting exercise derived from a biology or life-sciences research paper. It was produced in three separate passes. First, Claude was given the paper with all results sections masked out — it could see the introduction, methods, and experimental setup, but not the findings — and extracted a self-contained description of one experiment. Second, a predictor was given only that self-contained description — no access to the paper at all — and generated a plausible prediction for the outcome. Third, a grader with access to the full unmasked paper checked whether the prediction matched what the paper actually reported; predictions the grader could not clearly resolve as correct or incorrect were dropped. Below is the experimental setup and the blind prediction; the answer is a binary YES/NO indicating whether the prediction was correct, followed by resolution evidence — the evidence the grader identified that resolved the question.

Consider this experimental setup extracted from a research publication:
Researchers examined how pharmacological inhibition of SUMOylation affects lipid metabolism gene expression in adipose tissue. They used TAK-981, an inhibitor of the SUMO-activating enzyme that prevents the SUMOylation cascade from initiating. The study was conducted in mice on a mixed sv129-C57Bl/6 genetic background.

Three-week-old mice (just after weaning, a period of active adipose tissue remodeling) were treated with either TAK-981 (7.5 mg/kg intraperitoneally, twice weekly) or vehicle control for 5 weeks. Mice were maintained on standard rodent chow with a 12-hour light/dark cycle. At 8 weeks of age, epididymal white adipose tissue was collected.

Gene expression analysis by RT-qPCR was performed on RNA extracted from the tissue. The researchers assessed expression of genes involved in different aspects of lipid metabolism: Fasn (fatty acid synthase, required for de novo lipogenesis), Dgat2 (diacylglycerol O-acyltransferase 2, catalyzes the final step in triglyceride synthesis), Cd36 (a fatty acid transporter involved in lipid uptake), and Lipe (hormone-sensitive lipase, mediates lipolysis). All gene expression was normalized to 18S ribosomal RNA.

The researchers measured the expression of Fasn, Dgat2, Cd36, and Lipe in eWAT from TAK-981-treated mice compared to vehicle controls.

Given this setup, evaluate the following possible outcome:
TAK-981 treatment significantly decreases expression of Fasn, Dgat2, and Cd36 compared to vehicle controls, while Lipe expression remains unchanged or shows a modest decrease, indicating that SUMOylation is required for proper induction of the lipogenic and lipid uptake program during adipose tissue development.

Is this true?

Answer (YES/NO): NO